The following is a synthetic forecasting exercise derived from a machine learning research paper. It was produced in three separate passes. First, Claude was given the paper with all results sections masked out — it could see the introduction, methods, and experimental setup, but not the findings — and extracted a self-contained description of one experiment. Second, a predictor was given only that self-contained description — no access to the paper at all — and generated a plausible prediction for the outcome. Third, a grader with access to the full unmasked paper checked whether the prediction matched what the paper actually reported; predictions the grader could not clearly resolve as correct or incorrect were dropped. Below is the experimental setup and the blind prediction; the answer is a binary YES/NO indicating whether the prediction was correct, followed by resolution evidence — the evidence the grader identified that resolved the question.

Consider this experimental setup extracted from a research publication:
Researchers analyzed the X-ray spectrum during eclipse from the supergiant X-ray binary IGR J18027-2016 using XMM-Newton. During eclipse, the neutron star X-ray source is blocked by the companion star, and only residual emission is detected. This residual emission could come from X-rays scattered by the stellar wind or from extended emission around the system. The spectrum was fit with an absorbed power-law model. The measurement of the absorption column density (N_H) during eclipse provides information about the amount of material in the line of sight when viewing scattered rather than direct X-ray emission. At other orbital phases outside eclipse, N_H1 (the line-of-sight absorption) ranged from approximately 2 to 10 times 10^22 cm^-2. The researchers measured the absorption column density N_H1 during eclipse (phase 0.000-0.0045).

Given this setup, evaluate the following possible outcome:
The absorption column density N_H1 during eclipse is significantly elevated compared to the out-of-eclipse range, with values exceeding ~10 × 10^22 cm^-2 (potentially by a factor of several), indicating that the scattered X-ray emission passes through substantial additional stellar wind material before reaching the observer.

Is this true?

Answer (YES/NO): NO